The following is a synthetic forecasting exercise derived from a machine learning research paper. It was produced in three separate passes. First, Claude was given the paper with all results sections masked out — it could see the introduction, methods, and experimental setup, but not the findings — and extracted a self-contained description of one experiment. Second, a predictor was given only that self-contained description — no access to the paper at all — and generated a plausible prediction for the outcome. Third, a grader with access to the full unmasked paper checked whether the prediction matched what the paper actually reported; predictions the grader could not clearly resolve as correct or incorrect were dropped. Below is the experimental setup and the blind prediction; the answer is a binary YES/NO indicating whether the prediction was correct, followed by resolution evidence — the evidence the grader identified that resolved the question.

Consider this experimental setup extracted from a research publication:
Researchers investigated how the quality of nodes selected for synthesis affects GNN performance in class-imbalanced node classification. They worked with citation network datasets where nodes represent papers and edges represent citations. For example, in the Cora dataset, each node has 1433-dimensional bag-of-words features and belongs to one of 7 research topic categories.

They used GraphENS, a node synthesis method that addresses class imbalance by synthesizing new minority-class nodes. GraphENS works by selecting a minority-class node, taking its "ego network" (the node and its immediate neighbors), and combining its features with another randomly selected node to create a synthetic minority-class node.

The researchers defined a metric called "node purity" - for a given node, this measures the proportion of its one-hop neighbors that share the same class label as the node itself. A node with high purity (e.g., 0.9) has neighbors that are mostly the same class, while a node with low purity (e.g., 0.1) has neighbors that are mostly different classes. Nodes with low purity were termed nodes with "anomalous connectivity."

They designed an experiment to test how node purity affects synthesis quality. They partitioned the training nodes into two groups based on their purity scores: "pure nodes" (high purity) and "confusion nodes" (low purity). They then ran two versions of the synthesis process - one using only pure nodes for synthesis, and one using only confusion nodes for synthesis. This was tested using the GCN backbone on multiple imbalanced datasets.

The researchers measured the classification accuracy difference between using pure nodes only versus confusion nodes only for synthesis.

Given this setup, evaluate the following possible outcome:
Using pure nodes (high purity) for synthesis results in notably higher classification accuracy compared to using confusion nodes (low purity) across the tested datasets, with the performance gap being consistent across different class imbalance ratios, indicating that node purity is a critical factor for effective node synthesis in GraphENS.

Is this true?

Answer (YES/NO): YES